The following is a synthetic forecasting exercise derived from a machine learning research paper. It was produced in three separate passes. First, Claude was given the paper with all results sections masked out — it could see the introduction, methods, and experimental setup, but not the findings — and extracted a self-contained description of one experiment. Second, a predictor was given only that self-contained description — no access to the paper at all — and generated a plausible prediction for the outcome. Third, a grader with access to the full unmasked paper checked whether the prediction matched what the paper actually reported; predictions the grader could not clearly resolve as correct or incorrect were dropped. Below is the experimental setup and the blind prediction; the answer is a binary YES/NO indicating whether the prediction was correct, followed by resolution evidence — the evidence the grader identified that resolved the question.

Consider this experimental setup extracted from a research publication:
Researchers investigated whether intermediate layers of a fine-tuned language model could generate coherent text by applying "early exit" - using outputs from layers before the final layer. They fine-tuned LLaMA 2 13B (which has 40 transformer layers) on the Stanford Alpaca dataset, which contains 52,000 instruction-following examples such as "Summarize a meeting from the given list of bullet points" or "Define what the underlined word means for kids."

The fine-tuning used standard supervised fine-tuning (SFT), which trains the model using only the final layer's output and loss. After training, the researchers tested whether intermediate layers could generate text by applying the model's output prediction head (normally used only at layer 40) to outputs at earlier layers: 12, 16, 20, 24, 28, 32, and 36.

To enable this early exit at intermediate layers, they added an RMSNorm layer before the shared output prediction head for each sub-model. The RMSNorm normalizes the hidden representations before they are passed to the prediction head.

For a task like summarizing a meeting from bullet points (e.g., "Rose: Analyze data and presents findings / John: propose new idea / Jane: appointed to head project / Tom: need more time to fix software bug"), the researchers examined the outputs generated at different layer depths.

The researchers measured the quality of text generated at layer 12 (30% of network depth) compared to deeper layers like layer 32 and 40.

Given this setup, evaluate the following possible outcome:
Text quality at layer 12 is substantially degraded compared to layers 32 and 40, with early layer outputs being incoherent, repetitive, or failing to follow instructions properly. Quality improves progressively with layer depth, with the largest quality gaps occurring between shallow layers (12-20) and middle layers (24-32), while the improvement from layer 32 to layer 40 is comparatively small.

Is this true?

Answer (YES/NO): YES